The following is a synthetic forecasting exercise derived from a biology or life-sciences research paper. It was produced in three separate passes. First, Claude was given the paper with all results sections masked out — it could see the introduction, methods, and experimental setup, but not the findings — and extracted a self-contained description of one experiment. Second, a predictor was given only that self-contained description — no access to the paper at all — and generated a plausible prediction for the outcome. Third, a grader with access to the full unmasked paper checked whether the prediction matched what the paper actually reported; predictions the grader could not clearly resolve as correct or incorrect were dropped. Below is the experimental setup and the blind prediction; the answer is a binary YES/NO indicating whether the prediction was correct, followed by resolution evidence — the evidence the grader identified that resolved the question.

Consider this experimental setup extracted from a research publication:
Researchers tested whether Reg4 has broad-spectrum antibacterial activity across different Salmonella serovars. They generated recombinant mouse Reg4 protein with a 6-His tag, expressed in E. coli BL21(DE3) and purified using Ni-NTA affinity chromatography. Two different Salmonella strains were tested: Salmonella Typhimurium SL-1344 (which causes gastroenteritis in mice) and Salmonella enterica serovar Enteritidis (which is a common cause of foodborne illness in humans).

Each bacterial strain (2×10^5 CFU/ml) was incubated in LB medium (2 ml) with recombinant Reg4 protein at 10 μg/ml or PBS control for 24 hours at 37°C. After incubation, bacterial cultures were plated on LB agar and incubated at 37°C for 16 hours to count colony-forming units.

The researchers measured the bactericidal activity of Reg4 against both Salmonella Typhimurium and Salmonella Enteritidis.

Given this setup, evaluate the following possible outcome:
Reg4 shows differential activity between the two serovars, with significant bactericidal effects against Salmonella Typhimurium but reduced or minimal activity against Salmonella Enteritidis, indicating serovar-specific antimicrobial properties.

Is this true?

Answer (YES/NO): NO